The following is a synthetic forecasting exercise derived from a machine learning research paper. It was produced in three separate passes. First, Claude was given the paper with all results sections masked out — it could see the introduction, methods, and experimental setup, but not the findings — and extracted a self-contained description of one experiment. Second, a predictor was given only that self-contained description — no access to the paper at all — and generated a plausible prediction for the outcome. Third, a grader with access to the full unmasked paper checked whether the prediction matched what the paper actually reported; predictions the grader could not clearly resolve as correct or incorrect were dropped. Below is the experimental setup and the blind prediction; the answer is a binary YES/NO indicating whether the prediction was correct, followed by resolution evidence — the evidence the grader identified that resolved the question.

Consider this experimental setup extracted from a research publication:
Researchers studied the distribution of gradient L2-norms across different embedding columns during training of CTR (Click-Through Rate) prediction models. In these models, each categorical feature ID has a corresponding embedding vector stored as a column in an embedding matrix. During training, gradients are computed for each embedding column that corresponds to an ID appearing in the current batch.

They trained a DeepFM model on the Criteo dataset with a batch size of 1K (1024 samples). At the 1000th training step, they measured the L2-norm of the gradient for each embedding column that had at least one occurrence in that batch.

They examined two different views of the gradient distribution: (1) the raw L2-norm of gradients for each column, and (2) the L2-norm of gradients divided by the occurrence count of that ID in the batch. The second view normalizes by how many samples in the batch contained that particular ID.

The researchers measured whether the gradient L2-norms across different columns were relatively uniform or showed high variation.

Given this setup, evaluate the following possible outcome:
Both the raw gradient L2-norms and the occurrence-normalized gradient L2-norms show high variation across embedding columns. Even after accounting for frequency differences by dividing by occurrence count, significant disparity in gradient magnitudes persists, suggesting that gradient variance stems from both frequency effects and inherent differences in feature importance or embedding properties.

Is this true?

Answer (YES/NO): YES